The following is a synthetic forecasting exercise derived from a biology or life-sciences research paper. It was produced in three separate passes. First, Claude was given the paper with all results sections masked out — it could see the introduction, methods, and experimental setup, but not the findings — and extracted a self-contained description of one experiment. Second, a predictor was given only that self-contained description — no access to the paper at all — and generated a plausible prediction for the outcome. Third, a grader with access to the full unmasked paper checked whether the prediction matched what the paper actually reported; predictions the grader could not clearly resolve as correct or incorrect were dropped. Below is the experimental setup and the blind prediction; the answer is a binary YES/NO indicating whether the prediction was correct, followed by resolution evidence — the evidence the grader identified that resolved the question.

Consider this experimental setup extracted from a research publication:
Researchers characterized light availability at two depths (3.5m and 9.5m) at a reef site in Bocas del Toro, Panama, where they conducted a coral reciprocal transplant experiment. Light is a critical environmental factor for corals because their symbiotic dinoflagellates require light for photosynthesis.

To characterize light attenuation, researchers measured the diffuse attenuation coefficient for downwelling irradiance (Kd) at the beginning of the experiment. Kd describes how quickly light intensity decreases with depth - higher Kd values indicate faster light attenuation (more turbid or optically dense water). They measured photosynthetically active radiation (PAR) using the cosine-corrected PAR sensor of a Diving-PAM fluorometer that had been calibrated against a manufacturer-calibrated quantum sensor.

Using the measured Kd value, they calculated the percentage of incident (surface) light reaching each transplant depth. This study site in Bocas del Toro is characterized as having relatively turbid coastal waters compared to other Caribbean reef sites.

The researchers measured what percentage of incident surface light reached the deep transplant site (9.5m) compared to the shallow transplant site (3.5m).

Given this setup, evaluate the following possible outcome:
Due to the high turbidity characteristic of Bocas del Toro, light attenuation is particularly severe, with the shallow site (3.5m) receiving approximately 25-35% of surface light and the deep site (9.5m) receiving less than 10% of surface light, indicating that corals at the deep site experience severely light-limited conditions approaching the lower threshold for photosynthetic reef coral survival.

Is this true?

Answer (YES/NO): YES